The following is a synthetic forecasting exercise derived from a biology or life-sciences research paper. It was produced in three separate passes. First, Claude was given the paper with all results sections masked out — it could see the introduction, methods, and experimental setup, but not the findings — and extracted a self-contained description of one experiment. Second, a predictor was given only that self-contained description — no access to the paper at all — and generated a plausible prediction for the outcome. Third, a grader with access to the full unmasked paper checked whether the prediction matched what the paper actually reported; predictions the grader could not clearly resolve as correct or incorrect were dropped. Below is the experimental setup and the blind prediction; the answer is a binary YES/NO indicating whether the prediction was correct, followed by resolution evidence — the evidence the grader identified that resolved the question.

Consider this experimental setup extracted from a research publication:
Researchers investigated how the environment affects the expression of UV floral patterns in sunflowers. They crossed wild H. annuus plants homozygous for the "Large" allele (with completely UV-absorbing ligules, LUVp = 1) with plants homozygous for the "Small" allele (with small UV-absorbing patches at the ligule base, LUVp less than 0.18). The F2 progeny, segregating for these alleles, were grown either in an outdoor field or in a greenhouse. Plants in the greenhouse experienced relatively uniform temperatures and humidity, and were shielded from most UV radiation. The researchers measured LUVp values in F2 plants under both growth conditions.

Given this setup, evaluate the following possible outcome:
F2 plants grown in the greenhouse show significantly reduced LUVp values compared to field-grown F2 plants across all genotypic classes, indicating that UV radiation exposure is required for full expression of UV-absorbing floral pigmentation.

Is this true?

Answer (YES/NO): NO